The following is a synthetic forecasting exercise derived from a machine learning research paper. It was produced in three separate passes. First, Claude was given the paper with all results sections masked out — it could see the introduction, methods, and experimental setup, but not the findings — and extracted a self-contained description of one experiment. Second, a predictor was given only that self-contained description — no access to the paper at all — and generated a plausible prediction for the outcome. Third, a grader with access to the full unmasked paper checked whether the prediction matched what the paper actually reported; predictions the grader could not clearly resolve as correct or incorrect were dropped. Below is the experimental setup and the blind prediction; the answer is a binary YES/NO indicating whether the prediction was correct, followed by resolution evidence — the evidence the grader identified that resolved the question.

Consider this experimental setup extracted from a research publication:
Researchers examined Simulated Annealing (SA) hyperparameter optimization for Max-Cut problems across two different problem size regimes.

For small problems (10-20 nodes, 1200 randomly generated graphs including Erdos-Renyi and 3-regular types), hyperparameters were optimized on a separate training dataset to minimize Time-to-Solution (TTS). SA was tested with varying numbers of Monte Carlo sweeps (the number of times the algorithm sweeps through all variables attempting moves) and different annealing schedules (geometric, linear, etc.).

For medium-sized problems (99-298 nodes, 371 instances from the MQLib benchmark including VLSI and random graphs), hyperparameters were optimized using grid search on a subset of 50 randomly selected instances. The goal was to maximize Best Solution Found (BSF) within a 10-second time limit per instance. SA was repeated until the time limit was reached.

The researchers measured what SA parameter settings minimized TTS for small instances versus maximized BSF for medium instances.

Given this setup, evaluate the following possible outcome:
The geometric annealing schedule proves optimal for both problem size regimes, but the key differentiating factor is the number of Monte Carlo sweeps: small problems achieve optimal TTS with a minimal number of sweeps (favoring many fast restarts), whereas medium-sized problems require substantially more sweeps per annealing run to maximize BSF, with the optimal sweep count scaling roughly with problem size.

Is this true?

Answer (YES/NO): NO